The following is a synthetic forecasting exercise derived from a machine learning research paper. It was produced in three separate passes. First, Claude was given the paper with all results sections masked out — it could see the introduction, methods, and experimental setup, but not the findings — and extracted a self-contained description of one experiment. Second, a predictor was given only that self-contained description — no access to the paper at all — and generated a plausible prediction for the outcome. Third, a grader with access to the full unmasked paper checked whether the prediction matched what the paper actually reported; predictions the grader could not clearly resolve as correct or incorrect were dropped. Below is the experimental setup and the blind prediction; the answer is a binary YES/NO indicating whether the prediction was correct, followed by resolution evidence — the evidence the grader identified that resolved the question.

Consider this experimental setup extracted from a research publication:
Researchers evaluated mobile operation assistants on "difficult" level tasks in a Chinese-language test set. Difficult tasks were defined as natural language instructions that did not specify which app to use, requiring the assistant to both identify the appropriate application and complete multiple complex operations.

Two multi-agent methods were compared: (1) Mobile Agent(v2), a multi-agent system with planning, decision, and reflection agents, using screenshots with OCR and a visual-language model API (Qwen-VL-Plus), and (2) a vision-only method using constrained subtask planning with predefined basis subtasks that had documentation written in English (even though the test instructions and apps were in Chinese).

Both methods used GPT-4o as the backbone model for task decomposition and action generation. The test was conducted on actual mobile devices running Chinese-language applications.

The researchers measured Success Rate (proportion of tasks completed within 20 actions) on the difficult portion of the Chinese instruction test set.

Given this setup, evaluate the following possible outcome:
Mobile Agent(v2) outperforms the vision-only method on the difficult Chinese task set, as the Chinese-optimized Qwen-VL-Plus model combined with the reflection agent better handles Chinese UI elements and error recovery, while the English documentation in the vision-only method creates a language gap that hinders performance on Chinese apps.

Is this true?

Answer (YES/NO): YES